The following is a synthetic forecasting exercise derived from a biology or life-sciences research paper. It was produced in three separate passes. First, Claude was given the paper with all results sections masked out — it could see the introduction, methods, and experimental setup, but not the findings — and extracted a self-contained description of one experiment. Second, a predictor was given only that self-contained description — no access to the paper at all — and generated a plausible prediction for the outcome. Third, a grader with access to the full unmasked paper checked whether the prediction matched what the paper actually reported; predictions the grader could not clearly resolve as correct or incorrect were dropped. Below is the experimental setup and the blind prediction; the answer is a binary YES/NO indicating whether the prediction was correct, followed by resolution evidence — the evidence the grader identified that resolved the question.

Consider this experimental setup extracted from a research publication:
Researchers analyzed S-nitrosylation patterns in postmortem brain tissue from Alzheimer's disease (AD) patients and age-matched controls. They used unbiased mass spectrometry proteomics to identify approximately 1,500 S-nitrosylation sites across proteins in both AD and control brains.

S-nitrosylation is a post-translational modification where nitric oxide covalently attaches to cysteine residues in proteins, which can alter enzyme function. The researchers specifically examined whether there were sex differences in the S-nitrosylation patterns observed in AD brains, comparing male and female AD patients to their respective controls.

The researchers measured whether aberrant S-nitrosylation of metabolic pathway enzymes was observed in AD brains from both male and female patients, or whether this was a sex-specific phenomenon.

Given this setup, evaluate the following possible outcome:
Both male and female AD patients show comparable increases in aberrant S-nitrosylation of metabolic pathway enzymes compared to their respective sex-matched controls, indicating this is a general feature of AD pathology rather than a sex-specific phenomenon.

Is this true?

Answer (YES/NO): YES